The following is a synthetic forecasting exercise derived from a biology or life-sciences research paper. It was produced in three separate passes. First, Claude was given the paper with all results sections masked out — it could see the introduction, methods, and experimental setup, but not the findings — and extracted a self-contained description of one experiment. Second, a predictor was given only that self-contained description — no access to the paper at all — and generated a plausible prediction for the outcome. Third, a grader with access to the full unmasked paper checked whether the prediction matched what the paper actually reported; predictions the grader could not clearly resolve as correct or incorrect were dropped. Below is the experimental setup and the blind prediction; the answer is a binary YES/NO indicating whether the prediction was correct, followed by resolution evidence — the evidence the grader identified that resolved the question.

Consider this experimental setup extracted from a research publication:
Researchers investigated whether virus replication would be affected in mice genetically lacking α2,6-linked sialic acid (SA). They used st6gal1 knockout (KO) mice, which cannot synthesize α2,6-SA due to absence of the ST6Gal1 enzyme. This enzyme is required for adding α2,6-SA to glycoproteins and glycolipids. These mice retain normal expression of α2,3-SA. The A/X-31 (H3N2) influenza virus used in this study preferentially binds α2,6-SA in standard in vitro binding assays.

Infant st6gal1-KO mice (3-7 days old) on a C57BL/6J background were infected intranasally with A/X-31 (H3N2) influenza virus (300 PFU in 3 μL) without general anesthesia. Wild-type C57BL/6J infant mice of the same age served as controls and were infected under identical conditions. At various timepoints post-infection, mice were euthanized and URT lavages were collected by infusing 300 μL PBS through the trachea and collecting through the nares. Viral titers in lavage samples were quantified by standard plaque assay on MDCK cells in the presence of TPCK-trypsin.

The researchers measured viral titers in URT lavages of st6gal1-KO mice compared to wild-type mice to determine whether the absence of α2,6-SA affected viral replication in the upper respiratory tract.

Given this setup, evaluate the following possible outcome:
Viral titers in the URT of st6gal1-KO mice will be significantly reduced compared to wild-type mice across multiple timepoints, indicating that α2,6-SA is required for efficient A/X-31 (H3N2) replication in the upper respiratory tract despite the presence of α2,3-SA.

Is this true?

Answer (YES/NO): NO